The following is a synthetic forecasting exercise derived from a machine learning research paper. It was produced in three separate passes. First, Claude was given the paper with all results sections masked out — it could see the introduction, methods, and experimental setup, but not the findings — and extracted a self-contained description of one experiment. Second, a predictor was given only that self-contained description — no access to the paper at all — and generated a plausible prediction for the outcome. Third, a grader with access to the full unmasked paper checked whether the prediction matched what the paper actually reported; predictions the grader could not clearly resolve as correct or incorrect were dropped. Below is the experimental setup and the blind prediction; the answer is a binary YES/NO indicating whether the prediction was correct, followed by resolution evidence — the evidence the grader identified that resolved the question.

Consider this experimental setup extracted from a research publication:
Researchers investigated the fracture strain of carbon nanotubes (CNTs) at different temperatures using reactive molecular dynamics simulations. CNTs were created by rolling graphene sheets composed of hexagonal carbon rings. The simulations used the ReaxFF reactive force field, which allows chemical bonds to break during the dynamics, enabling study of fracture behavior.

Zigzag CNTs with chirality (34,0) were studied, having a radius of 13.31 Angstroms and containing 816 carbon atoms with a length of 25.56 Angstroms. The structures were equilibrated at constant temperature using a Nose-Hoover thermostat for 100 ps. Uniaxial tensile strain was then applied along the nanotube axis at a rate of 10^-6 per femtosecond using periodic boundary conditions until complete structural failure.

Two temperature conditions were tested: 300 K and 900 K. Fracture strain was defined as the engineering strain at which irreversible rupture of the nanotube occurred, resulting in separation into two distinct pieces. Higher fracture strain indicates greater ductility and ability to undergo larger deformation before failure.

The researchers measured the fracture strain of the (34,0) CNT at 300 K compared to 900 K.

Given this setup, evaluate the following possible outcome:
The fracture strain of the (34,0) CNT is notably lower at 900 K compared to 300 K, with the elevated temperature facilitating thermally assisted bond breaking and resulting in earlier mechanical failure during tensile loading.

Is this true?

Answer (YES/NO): YES